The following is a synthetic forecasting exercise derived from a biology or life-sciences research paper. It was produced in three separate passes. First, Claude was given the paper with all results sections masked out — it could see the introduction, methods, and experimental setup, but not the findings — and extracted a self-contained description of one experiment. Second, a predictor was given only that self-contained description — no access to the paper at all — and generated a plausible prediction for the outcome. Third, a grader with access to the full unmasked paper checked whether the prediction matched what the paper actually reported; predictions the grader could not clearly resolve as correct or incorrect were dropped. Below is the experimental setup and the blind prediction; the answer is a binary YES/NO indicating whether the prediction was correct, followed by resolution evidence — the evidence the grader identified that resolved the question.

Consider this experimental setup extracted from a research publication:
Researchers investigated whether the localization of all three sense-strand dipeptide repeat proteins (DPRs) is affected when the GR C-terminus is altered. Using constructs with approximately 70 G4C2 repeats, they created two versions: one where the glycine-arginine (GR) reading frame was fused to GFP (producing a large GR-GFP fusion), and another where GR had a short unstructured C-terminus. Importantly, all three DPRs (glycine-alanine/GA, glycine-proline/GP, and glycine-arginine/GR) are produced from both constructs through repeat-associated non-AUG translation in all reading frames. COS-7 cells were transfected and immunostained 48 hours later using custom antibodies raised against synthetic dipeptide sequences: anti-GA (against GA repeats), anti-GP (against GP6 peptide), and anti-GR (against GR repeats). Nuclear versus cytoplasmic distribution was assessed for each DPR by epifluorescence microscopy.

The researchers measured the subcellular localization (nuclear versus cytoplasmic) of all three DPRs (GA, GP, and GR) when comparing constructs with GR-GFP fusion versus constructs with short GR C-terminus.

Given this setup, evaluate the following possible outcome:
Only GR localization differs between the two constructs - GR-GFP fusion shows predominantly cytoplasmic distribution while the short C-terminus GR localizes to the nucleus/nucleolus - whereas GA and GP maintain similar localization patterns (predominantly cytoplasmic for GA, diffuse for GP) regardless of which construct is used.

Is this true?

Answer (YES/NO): NO